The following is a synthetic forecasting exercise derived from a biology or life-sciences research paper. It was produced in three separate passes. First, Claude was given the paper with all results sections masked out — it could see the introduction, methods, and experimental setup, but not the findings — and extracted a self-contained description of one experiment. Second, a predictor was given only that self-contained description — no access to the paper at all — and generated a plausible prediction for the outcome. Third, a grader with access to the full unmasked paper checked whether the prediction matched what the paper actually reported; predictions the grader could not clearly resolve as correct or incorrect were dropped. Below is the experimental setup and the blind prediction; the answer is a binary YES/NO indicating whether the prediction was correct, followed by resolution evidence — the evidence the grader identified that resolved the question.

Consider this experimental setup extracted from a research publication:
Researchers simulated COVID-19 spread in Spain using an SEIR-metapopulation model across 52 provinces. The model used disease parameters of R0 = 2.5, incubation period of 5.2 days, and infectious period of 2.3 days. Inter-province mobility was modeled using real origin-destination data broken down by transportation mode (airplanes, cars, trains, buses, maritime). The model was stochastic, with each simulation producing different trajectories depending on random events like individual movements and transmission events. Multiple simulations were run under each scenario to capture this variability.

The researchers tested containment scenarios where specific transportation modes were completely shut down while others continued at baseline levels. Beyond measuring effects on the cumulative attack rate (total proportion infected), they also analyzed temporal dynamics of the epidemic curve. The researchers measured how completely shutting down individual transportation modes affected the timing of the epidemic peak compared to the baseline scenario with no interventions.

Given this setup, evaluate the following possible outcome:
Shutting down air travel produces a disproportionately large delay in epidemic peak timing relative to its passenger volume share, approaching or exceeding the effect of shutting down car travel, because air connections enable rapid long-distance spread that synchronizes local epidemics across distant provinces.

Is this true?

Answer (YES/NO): NO